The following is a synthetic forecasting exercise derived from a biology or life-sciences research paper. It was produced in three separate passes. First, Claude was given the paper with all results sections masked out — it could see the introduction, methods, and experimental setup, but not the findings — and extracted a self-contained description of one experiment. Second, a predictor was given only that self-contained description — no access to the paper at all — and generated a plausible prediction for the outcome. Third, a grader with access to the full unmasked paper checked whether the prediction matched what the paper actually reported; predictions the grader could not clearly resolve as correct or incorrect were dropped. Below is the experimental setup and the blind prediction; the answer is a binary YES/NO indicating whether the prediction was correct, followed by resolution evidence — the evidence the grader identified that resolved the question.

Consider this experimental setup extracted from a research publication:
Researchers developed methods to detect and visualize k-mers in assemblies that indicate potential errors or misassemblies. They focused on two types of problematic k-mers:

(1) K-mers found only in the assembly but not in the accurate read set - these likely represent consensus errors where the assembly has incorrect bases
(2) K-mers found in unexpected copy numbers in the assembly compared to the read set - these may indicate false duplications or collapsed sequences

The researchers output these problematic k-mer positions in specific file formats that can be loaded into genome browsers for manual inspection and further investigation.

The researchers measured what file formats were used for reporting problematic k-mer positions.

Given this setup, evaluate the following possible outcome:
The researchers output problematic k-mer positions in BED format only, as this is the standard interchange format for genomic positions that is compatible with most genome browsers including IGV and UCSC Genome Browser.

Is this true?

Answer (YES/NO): NO